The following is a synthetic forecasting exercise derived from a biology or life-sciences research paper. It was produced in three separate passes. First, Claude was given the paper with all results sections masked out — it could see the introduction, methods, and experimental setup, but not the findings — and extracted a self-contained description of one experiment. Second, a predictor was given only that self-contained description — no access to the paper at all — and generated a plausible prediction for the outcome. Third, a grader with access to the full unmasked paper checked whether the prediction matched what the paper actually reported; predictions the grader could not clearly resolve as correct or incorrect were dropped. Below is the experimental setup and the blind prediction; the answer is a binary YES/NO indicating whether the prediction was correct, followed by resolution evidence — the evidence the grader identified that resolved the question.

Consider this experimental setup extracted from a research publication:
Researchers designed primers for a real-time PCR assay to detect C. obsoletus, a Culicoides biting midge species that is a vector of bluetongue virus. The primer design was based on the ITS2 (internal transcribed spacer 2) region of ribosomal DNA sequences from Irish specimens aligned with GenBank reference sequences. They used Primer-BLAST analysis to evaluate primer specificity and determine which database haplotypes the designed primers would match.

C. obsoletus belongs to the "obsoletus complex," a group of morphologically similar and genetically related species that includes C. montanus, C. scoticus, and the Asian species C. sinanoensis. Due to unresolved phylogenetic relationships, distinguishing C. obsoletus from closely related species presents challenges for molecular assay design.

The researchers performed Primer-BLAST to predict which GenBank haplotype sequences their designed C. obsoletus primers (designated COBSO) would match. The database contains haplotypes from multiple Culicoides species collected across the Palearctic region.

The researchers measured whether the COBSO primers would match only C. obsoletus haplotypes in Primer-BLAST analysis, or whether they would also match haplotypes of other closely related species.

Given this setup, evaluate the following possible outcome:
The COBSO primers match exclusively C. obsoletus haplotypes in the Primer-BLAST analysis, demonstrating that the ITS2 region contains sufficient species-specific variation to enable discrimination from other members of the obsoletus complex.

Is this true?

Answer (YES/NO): NO